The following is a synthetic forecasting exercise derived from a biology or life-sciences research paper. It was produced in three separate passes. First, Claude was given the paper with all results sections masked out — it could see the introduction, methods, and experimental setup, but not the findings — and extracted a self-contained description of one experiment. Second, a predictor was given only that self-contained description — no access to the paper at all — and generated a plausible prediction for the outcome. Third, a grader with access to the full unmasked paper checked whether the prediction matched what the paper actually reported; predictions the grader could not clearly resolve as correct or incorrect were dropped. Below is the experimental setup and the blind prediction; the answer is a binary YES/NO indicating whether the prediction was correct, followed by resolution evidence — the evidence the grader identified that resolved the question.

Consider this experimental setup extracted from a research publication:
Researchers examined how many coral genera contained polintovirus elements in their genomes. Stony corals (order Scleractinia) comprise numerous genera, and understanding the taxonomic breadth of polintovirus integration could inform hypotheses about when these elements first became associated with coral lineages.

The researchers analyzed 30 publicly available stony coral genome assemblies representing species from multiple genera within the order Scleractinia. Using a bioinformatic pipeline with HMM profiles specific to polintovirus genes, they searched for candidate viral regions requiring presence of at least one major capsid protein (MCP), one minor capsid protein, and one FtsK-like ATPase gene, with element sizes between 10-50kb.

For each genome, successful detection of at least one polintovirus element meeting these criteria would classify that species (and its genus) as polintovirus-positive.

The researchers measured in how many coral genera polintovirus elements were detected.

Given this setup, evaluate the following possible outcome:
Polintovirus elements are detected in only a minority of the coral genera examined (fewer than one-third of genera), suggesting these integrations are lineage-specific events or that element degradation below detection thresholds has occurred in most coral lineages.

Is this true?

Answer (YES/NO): NO